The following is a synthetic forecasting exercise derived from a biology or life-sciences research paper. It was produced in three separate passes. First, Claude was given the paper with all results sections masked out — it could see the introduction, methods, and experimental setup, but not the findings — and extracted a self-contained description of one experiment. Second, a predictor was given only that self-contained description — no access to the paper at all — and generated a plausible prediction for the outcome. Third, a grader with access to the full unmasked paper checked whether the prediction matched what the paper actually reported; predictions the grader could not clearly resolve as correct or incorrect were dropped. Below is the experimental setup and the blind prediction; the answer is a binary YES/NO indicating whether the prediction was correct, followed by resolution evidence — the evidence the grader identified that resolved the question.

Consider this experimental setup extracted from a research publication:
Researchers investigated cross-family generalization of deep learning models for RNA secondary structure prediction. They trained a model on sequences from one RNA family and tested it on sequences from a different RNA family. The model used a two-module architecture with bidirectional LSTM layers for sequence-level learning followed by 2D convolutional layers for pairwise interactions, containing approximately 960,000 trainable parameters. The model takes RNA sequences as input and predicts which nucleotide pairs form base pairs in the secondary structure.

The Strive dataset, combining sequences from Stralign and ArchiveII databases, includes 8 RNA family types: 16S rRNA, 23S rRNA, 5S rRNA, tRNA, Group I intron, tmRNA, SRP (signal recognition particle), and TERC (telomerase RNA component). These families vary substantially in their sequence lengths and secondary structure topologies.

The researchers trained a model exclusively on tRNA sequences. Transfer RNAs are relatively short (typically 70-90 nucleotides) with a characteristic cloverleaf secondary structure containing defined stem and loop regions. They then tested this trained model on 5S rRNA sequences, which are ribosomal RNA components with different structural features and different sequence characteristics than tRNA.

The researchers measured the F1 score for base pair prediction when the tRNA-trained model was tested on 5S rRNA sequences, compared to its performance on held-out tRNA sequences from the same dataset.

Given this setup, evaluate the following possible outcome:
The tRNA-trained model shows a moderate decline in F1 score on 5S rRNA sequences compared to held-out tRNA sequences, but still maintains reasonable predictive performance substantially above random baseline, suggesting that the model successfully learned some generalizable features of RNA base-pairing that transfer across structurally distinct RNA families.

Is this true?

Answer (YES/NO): NO